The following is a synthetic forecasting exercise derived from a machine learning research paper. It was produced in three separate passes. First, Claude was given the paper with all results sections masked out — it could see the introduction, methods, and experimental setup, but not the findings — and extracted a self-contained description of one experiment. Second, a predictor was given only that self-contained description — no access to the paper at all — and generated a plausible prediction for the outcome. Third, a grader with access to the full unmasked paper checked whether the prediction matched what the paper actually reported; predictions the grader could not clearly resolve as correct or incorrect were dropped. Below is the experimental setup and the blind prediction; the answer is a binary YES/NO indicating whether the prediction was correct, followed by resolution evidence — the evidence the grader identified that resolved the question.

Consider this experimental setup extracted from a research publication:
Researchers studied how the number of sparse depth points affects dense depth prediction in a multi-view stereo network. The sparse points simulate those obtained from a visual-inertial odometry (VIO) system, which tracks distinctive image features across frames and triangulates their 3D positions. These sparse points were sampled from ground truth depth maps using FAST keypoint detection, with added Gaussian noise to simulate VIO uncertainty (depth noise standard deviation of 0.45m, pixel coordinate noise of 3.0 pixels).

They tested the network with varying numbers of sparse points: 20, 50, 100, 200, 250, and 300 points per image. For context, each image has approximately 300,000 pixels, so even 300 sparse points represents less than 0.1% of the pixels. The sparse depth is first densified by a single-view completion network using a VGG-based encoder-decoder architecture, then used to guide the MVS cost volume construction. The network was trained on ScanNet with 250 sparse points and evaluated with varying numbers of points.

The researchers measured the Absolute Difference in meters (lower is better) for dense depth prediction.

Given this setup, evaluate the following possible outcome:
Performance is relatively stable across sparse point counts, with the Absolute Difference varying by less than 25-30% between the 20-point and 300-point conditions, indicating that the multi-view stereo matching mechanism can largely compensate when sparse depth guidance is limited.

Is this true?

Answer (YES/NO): YES